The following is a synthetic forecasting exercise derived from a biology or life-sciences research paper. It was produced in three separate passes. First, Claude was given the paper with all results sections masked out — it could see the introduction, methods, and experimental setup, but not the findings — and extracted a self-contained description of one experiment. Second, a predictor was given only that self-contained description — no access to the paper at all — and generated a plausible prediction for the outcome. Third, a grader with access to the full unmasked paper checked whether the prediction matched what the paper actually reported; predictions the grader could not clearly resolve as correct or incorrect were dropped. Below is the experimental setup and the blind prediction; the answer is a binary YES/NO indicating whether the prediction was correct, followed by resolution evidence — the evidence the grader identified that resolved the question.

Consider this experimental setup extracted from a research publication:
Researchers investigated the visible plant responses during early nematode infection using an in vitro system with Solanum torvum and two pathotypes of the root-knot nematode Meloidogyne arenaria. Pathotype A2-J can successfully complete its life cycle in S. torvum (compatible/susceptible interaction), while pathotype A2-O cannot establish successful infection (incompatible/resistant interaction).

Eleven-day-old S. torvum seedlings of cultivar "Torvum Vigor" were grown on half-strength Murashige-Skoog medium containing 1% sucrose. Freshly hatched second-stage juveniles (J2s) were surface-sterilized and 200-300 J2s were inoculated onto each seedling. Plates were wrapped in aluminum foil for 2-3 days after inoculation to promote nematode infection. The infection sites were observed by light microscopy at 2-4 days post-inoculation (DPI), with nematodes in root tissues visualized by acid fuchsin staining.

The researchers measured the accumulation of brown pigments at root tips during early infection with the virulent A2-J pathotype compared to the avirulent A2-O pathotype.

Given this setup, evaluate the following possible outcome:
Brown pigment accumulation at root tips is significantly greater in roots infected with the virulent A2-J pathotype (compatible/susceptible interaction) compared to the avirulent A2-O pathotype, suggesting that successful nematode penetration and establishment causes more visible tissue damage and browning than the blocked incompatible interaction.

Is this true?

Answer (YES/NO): NO